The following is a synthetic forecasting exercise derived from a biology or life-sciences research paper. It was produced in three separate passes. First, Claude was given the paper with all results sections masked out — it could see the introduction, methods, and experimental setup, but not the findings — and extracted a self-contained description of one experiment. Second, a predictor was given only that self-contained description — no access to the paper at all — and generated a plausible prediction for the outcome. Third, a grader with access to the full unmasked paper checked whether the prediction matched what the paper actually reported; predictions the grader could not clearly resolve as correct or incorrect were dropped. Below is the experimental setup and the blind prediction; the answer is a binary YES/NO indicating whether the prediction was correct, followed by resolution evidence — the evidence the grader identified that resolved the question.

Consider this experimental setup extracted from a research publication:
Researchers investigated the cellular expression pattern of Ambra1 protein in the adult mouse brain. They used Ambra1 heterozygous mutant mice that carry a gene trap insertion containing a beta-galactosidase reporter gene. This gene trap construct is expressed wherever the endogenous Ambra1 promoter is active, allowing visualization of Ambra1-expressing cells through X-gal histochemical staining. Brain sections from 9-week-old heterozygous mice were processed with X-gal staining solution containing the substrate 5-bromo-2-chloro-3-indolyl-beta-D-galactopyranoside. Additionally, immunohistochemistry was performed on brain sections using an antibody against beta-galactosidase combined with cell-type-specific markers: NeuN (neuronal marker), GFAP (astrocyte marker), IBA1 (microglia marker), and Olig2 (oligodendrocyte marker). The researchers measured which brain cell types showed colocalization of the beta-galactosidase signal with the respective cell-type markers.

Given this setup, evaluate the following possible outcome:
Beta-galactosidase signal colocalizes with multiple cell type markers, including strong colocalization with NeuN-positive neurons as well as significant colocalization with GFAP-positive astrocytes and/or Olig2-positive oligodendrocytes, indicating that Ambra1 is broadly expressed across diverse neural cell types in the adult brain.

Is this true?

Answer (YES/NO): NO